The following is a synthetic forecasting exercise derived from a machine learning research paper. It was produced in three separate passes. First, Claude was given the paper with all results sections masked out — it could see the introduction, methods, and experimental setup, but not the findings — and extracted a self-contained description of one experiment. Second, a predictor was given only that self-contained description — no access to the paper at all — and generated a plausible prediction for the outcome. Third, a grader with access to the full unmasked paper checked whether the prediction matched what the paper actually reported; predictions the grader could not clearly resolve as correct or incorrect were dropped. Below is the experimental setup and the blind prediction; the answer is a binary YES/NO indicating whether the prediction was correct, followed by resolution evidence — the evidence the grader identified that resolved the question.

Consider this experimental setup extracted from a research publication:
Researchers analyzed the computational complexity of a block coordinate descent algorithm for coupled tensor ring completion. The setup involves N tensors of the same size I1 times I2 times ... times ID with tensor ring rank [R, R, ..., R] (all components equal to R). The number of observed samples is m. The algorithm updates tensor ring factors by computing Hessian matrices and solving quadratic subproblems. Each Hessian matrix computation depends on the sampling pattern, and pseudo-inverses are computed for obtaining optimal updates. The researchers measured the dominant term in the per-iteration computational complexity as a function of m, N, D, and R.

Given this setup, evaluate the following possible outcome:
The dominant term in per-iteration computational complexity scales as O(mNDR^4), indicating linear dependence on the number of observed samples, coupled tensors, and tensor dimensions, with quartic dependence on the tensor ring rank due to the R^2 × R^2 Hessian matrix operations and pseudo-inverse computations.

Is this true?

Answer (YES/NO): YES